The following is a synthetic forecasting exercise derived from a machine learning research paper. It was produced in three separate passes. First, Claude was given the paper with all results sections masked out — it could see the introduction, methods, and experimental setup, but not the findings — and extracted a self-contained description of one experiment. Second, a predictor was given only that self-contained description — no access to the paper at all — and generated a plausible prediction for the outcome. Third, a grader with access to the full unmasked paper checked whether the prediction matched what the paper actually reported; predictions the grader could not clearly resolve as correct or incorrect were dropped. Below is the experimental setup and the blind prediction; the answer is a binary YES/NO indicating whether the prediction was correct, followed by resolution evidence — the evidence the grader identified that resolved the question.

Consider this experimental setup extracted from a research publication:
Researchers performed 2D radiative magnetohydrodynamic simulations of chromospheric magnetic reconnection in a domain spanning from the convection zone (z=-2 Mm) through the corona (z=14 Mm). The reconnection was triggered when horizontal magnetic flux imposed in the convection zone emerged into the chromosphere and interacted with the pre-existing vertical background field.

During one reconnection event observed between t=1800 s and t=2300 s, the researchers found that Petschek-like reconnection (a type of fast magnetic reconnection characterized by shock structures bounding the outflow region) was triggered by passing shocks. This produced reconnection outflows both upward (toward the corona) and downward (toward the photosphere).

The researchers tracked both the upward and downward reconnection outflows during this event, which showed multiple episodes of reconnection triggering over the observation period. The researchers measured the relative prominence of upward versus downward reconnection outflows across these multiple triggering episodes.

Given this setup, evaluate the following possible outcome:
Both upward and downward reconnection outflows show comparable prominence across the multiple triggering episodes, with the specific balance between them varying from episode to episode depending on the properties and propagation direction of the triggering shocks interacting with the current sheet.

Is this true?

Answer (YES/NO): NO